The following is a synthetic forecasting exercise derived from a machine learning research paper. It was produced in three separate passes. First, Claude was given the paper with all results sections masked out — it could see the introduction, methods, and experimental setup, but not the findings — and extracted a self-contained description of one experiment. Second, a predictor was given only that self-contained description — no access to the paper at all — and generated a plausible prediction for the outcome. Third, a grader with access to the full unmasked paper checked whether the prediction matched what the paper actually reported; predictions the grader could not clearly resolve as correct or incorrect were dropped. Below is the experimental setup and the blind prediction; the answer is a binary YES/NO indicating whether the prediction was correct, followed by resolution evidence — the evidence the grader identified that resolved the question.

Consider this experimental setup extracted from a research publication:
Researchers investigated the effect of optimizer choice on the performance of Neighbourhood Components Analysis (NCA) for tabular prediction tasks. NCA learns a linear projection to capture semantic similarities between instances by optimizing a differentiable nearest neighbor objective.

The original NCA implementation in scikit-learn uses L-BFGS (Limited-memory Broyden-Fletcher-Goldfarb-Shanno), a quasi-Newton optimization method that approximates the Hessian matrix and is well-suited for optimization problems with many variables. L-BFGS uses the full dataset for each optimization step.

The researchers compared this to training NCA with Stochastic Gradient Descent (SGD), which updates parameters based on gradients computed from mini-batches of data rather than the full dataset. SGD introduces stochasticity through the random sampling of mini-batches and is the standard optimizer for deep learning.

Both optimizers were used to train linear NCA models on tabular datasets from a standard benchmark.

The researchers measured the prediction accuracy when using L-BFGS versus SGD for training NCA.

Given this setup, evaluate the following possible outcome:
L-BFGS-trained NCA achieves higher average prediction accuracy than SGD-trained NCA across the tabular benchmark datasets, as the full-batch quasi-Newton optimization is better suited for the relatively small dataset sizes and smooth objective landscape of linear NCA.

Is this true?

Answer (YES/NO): NO